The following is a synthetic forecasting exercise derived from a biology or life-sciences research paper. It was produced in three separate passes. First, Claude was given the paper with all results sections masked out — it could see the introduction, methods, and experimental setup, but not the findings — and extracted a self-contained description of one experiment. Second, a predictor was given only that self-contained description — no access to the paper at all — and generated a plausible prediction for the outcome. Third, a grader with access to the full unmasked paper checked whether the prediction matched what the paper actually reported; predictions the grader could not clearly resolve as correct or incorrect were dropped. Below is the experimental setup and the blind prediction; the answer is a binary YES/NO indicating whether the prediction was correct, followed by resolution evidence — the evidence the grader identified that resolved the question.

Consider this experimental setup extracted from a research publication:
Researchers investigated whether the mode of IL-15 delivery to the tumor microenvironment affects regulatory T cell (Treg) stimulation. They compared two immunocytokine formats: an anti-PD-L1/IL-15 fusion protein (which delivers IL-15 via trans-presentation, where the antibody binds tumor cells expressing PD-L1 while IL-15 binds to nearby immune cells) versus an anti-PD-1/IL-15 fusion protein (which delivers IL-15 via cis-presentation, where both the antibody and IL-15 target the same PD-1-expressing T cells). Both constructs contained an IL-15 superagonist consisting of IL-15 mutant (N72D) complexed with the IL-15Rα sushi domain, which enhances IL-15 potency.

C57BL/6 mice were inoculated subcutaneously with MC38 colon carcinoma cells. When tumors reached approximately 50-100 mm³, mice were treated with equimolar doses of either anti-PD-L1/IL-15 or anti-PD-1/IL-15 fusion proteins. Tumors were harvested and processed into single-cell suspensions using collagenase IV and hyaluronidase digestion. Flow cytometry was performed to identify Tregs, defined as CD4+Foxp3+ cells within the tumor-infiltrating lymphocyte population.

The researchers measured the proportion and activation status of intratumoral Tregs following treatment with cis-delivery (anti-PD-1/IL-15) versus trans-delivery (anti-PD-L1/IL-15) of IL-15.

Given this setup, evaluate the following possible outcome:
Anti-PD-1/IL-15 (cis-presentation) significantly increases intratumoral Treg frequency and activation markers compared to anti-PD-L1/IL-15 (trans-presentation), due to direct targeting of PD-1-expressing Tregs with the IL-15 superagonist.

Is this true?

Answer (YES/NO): YES